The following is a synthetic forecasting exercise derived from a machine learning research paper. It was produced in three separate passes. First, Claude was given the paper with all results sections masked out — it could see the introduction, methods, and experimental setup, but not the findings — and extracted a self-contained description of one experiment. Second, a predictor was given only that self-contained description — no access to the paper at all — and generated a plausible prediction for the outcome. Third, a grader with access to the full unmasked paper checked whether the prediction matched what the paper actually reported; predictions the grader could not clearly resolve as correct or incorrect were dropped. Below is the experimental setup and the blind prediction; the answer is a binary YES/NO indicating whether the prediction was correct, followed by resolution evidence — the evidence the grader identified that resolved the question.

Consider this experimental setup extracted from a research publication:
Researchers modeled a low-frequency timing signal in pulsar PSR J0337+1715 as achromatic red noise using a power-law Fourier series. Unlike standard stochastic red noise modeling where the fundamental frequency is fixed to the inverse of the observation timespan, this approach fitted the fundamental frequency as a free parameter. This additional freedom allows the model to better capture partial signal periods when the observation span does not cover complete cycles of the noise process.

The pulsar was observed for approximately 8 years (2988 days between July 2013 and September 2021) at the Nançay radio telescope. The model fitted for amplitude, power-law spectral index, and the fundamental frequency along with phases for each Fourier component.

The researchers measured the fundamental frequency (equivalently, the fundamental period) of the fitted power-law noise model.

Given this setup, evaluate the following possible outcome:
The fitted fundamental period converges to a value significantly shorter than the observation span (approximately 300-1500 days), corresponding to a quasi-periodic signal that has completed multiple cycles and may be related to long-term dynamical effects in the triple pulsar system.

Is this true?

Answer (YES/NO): NO